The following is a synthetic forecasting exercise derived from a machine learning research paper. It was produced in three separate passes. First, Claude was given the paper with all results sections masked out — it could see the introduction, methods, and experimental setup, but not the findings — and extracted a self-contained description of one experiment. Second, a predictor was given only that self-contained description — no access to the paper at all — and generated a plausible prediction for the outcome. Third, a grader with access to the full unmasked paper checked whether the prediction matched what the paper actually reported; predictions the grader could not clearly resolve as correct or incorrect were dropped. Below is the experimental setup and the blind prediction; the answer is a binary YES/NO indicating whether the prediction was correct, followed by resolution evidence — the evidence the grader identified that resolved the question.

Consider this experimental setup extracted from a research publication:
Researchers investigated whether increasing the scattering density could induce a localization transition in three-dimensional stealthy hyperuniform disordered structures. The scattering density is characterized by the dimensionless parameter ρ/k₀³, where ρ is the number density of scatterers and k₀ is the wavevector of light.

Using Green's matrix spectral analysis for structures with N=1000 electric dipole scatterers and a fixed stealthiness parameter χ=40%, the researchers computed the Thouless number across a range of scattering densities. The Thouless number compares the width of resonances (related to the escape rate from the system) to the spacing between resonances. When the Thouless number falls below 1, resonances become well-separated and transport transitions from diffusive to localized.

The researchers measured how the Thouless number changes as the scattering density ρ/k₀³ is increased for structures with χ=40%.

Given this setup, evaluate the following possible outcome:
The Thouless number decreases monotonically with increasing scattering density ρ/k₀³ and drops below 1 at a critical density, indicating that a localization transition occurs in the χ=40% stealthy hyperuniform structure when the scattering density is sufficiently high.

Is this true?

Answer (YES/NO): YES